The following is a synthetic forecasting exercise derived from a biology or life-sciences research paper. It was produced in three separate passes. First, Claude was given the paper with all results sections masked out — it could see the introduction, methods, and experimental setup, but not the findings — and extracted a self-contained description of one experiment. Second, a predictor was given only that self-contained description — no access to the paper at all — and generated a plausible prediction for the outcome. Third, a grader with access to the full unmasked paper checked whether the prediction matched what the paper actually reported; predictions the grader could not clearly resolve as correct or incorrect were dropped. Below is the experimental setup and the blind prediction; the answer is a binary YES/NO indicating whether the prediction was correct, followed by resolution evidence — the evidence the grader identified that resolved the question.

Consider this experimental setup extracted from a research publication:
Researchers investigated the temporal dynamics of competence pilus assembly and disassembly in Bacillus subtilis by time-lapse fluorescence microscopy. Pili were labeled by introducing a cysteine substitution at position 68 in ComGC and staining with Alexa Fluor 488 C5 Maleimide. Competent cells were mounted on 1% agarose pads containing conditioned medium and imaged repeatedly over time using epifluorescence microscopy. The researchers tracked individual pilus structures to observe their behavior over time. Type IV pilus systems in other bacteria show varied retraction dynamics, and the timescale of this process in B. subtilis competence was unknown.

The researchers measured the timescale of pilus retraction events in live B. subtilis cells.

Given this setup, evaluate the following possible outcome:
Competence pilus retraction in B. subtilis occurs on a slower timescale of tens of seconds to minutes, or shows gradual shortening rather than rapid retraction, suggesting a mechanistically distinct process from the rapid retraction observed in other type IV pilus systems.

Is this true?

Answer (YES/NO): NO